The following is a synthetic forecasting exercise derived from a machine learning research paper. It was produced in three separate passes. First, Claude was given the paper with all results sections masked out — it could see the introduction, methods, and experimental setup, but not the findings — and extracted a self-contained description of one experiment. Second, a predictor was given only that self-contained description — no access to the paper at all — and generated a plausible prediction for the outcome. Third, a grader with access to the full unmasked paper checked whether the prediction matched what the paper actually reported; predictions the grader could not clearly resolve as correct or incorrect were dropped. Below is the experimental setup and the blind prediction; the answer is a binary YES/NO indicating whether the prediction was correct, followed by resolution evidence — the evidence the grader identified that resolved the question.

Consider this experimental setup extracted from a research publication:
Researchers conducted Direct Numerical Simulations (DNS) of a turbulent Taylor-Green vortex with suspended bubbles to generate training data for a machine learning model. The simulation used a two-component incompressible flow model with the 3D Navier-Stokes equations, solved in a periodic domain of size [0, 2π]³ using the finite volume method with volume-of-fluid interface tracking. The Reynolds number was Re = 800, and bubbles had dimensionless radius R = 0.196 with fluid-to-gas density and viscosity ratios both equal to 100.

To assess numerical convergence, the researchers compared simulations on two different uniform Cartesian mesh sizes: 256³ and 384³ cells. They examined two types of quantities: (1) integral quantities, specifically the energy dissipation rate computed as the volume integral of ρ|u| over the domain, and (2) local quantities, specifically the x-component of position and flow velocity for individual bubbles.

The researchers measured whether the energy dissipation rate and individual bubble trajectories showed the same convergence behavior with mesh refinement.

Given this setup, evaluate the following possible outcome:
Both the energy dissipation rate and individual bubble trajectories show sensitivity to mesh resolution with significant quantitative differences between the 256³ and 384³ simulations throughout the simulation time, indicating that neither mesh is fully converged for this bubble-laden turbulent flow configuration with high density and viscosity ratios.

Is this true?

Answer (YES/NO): NO